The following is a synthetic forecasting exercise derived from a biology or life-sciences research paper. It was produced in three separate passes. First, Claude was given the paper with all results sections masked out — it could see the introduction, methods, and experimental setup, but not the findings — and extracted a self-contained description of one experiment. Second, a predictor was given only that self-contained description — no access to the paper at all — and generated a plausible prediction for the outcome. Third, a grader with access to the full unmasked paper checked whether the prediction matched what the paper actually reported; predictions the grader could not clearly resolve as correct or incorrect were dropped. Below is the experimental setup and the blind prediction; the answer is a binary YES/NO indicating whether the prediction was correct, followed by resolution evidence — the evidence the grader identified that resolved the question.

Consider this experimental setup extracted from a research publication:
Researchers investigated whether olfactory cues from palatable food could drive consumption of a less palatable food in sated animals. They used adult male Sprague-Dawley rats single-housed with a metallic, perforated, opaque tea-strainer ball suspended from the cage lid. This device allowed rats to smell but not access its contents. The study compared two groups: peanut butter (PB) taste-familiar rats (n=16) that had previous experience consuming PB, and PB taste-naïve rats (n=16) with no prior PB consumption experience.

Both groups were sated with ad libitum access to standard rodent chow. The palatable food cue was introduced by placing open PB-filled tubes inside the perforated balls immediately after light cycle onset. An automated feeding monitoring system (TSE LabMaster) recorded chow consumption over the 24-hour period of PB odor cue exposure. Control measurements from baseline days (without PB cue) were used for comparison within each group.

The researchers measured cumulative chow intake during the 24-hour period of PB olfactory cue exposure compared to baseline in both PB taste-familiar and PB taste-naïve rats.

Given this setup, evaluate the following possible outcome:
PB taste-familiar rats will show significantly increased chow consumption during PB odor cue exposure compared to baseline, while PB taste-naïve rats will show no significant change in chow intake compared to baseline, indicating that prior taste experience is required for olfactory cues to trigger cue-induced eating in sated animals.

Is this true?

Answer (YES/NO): YES